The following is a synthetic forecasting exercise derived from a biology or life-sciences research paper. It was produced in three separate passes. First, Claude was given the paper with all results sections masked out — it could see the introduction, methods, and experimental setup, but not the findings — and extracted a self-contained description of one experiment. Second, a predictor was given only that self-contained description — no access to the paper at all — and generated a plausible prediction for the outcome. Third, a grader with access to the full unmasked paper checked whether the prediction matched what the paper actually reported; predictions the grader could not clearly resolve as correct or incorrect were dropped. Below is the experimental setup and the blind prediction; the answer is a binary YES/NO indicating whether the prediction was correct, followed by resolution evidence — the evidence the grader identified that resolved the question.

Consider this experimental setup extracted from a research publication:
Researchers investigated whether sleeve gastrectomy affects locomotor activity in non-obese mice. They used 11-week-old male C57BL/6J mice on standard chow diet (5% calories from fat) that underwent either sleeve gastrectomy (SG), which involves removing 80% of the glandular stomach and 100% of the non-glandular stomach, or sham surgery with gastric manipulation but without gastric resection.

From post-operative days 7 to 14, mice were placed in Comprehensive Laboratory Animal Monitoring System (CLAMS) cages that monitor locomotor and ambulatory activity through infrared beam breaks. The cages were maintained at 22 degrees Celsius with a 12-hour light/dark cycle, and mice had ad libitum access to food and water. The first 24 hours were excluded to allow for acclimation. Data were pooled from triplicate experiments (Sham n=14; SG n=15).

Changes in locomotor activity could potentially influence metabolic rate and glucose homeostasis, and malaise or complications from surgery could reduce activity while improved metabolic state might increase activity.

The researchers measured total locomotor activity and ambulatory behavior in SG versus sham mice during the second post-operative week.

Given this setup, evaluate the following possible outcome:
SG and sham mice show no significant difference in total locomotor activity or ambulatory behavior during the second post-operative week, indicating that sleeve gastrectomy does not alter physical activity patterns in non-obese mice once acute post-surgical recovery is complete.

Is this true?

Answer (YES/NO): YES